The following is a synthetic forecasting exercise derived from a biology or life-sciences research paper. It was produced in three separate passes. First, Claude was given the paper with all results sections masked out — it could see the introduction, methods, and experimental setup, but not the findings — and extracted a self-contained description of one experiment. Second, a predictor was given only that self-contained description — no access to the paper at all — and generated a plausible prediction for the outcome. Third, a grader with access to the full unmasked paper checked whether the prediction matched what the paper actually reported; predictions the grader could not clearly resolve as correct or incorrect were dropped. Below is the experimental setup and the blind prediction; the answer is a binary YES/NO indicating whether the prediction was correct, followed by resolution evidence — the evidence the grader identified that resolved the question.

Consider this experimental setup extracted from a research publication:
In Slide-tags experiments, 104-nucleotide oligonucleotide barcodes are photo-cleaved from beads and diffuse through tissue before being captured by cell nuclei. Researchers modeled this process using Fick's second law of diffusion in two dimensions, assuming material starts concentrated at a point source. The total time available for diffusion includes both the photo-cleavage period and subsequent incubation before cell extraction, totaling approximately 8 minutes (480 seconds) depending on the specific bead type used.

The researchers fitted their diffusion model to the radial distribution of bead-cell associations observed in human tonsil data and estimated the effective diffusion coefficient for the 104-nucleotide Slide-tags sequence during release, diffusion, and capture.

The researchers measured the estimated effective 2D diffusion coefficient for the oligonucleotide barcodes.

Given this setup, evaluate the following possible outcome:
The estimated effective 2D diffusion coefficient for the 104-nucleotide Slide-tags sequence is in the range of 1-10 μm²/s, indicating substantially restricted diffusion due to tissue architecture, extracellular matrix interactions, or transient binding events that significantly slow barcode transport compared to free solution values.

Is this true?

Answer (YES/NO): NO